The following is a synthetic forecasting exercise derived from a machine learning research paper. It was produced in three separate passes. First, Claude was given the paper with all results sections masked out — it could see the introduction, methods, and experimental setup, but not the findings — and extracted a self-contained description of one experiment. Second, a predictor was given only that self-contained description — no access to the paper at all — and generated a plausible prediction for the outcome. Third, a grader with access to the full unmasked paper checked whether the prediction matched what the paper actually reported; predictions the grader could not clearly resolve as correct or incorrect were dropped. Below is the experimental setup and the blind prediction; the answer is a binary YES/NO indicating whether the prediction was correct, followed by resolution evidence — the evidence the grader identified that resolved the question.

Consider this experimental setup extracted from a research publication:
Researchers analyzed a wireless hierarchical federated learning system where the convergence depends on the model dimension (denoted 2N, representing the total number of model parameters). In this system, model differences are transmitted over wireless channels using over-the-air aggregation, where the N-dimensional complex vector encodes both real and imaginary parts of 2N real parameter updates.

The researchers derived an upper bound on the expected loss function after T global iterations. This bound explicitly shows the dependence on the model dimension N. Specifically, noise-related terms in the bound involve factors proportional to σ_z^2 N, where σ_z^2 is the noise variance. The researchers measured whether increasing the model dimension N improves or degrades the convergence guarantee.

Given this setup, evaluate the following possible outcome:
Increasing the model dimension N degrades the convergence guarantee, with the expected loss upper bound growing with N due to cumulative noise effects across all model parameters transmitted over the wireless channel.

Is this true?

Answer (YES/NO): YES